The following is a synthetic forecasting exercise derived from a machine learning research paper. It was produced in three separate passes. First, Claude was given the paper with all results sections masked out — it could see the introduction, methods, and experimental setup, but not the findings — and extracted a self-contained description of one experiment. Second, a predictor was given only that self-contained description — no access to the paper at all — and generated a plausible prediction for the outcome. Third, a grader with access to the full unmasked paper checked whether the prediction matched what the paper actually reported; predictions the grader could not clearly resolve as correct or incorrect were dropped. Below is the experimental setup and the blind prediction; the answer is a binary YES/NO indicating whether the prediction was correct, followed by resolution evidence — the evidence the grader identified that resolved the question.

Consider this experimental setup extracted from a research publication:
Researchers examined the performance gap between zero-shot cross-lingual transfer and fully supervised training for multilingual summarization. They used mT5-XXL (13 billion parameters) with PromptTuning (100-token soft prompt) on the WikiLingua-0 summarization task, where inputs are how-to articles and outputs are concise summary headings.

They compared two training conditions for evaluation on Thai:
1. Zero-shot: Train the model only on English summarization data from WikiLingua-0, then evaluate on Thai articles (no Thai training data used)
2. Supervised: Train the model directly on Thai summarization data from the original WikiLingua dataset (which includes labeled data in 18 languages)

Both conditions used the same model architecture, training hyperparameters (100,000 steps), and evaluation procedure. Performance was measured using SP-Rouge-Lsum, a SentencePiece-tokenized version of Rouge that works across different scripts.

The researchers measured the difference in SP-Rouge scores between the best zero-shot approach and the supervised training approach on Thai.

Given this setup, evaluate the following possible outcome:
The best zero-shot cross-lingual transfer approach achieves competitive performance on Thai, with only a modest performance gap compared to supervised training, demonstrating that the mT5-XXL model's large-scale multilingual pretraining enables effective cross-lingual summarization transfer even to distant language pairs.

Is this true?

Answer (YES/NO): NO